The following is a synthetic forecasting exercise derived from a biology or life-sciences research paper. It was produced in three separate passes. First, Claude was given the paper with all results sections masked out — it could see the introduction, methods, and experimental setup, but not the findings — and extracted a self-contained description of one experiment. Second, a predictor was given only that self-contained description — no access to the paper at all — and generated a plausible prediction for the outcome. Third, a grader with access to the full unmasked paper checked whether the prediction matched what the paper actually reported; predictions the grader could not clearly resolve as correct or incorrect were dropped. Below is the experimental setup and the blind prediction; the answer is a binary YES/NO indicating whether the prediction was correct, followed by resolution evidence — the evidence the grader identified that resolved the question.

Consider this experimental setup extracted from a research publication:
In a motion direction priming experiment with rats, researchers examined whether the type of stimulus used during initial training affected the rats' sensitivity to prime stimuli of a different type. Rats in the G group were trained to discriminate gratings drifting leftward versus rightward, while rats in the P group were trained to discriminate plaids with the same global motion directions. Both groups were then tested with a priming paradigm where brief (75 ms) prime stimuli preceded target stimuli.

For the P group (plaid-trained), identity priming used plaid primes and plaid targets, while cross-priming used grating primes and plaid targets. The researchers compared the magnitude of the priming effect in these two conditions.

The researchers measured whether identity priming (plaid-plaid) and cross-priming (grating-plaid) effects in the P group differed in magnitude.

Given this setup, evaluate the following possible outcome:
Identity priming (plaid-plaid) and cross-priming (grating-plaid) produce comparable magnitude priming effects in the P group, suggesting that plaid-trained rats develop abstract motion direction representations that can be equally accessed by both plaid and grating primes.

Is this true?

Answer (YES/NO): YES